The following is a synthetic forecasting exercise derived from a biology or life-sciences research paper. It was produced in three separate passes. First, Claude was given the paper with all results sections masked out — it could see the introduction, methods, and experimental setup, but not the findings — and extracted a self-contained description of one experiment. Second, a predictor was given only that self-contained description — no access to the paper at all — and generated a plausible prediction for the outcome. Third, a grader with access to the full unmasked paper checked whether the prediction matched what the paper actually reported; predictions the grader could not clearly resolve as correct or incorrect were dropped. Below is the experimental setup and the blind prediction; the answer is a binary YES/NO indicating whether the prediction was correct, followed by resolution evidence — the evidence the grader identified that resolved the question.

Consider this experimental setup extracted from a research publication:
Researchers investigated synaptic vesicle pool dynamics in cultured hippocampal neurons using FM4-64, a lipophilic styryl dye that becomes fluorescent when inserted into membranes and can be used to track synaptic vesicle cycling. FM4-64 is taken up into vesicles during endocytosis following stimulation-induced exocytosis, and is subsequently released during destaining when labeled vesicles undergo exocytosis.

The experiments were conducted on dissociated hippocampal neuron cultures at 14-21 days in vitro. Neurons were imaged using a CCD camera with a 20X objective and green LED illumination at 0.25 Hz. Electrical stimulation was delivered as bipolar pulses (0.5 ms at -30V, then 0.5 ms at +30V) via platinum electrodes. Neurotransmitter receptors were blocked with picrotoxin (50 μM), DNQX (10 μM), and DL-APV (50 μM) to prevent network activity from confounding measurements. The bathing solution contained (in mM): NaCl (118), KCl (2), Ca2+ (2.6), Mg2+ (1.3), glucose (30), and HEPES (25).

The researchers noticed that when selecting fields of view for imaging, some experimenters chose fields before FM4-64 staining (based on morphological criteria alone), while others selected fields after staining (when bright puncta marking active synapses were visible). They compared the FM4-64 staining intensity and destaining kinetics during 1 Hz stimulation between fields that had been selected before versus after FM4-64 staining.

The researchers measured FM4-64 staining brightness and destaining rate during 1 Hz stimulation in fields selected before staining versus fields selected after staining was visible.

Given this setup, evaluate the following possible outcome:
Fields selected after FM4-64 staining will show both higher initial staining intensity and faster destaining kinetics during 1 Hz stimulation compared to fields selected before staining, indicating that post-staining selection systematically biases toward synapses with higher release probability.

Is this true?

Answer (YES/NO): YES